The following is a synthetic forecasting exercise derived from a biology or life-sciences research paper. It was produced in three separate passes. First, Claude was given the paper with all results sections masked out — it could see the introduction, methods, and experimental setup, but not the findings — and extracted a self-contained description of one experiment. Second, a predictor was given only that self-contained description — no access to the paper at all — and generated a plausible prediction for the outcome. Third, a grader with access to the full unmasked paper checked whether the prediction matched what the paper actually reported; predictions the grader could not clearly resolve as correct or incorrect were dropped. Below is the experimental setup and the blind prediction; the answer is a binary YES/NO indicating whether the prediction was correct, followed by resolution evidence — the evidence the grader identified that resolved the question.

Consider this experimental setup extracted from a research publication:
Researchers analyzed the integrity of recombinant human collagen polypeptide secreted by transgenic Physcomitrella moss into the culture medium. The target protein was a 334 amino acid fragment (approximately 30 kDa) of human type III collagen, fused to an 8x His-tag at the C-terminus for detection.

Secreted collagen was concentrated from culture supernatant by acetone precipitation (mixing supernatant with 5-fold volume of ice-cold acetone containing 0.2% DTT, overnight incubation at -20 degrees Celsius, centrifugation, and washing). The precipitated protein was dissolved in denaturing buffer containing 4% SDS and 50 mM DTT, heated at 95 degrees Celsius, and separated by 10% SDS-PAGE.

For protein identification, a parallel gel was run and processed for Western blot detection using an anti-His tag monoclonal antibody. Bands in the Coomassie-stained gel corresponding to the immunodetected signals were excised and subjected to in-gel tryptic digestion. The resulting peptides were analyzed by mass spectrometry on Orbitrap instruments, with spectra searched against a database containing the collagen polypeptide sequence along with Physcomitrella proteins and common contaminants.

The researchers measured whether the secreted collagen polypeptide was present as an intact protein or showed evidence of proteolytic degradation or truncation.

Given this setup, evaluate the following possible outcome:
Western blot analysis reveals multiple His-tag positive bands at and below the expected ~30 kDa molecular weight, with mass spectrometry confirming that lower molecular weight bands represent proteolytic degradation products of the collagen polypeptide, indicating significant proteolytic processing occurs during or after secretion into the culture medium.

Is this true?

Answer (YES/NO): NO